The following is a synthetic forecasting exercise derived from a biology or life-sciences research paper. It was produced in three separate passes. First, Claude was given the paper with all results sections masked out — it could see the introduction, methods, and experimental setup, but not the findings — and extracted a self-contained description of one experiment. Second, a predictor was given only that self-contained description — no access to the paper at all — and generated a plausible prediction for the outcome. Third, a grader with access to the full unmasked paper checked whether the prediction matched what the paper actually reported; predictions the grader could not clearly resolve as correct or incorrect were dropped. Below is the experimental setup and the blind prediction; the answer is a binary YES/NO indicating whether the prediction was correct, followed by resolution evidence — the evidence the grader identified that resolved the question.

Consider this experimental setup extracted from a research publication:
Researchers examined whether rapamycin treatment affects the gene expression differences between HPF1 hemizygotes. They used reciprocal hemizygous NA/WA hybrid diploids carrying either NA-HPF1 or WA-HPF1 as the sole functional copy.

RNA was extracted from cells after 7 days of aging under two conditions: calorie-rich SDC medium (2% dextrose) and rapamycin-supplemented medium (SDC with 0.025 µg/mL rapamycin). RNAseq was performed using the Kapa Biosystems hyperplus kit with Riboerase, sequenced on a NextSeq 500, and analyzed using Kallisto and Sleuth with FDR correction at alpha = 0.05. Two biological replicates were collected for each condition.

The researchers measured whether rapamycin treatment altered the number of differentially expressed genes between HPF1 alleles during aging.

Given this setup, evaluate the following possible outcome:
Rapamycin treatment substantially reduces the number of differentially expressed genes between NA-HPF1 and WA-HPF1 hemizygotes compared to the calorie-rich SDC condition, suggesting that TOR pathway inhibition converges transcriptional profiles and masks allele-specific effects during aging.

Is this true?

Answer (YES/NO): YES